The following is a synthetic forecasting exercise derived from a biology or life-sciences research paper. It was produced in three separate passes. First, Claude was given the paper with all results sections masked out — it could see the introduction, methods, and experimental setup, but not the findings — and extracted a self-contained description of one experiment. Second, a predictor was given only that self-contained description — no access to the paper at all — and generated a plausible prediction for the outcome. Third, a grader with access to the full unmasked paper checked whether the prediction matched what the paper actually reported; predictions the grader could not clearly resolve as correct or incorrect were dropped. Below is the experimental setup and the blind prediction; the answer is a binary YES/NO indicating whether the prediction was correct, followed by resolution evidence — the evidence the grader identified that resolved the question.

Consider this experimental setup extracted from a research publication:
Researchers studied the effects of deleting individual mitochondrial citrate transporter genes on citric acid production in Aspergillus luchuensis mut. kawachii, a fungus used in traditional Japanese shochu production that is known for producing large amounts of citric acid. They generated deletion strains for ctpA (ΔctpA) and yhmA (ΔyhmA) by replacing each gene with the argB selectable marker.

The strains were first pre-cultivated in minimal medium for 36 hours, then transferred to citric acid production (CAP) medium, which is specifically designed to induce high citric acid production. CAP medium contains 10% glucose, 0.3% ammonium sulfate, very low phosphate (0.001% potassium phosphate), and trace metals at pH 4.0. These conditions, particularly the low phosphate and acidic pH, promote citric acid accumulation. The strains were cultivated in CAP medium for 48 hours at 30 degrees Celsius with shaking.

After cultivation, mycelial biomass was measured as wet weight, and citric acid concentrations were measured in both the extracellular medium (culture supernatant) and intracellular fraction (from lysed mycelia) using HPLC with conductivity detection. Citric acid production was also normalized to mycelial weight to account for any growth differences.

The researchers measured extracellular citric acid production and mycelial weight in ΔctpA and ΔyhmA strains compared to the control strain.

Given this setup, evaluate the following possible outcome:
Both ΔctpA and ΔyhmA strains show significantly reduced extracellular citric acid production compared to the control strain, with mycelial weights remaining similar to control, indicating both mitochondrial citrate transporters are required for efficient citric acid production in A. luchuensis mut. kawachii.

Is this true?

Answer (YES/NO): NO